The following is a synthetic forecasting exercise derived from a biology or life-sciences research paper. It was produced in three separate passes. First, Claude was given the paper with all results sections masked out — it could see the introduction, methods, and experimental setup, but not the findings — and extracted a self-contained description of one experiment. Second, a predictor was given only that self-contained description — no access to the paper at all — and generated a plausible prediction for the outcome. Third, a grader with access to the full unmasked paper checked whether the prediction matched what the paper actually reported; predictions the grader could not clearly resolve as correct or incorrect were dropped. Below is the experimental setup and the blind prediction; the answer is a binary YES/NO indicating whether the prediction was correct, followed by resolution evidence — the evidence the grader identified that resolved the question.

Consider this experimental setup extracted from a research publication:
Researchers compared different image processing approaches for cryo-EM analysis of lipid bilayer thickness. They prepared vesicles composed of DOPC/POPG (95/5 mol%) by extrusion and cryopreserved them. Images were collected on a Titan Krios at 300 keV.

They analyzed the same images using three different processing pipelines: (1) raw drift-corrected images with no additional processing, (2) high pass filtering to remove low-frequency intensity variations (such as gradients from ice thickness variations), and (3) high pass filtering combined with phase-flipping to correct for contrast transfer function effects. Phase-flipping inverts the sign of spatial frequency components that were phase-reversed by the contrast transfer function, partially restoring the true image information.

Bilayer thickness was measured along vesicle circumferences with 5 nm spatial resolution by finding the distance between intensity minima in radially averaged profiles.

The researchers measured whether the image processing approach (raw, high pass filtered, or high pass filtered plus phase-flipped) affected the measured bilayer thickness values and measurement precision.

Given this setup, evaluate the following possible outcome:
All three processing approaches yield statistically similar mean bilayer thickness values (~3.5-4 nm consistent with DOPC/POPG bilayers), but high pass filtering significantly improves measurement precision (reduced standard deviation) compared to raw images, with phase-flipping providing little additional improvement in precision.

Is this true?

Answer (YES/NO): NO